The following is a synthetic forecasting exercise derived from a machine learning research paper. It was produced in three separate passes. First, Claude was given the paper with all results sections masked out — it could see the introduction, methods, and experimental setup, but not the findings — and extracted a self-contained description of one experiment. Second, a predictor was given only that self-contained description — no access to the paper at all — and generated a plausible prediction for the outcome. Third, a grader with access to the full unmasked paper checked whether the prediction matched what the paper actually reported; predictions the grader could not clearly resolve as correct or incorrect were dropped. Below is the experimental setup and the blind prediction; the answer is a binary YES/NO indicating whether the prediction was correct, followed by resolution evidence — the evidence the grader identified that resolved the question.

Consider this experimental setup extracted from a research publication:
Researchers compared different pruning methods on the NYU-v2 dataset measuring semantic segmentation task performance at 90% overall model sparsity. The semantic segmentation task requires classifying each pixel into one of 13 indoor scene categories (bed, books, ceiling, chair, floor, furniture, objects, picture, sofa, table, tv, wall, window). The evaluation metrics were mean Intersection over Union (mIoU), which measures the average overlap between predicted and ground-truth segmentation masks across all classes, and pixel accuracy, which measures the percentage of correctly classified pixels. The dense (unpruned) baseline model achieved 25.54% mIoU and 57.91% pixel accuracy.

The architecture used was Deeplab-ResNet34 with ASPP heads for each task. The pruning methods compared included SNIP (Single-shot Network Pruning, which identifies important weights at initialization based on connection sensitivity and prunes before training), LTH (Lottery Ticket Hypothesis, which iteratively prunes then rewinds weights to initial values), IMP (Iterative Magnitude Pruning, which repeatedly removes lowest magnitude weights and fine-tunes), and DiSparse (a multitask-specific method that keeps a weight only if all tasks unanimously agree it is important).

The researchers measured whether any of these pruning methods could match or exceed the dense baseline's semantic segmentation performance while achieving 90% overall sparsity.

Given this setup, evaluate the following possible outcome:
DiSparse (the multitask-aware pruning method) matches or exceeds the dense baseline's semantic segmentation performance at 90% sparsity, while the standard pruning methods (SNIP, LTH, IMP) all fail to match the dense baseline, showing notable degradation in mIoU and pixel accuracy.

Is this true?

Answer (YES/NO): NO